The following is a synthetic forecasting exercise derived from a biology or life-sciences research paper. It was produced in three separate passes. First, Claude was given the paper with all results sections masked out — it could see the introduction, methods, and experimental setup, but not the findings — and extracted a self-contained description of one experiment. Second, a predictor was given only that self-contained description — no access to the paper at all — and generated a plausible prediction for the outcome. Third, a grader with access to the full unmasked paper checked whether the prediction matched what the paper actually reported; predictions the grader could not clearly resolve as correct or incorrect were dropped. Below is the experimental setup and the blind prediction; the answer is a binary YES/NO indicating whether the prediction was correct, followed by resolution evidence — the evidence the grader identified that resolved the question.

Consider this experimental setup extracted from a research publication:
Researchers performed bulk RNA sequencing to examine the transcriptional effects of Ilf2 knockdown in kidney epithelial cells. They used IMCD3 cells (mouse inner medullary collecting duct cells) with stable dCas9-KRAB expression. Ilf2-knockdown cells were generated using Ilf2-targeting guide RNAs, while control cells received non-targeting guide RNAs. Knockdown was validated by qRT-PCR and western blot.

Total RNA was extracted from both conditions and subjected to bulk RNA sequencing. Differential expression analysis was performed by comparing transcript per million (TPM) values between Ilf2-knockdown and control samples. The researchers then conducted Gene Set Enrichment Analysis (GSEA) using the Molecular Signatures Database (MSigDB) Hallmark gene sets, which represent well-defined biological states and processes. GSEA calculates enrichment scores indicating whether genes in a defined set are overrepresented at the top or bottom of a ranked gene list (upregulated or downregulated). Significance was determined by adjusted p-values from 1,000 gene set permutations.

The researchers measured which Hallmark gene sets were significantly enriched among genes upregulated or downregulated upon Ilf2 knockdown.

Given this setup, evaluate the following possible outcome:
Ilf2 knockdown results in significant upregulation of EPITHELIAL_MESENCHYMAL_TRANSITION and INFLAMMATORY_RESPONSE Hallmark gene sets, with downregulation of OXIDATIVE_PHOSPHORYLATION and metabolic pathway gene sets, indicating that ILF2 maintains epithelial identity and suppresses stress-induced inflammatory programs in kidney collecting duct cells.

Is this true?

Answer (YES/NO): NO